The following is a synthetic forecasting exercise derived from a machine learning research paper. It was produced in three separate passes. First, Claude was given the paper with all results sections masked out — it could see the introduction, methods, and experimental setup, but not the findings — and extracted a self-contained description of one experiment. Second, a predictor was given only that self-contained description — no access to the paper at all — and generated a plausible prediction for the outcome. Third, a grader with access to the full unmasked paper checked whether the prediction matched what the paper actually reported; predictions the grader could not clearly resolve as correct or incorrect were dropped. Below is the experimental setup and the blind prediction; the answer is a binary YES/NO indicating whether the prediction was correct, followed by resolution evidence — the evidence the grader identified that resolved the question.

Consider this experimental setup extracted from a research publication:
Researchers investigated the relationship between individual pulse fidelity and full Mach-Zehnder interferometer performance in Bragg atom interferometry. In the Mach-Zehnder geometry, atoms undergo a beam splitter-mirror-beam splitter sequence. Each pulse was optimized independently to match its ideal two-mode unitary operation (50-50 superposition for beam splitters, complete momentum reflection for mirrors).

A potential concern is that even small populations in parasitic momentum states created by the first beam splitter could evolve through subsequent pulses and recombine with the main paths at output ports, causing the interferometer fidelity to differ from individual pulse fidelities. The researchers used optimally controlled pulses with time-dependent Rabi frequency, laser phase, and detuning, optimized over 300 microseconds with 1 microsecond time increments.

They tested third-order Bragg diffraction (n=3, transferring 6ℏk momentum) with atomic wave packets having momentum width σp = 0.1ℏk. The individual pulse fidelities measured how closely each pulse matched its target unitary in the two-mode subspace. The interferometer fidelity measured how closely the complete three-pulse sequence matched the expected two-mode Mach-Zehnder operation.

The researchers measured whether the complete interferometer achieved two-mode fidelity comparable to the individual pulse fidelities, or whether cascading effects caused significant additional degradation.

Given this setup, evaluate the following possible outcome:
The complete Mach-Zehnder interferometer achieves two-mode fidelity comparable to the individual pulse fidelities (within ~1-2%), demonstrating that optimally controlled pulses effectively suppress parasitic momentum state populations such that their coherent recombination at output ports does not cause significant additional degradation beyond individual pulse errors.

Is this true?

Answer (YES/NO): YES